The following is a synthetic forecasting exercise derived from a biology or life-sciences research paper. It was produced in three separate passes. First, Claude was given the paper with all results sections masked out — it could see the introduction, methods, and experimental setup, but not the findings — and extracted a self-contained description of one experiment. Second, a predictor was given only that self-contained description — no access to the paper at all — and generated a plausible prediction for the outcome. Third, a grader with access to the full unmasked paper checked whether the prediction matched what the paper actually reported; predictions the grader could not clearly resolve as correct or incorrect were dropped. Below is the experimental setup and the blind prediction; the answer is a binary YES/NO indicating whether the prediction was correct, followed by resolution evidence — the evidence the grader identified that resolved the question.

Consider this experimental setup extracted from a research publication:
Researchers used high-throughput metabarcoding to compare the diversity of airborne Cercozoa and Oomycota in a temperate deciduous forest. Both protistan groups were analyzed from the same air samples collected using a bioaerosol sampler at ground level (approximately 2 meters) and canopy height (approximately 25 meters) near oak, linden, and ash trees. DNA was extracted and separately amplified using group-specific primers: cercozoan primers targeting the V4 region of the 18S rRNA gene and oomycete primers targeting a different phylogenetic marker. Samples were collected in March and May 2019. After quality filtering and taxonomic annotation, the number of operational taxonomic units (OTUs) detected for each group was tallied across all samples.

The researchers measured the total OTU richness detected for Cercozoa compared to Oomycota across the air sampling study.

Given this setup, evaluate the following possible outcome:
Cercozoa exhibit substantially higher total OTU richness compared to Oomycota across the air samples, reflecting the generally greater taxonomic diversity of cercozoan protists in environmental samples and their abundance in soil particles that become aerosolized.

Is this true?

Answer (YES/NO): YES